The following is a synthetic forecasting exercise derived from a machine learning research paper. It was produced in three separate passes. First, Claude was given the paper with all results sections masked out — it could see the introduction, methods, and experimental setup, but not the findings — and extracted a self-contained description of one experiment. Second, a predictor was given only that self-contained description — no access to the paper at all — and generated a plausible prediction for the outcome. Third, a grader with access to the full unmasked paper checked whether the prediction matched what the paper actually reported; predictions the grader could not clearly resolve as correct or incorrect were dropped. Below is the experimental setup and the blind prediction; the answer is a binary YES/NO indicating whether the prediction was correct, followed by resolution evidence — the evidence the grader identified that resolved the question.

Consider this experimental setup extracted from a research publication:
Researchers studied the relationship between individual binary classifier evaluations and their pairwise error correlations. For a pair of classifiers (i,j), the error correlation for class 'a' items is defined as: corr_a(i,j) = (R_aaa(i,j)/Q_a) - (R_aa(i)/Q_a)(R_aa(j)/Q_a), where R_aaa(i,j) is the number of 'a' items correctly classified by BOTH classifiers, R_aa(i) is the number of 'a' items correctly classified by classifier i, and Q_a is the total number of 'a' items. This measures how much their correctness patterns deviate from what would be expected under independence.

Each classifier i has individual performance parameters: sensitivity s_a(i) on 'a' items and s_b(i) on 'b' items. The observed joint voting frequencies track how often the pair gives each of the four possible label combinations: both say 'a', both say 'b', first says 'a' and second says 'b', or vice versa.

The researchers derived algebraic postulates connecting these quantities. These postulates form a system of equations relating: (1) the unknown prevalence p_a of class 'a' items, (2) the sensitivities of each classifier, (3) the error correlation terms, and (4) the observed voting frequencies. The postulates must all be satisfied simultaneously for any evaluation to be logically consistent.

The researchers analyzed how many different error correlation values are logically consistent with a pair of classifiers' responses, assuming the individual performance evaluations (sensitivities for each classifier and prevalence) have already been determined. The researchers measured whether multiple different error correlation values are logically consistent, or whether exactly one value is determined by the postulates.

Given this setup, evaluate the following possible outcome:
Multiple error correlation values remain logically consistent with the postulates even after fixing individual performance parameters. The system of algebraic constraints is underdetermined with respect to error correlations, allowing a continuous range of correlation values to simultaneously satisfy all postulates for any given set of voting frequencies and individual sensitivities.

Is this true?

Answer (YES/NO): NO